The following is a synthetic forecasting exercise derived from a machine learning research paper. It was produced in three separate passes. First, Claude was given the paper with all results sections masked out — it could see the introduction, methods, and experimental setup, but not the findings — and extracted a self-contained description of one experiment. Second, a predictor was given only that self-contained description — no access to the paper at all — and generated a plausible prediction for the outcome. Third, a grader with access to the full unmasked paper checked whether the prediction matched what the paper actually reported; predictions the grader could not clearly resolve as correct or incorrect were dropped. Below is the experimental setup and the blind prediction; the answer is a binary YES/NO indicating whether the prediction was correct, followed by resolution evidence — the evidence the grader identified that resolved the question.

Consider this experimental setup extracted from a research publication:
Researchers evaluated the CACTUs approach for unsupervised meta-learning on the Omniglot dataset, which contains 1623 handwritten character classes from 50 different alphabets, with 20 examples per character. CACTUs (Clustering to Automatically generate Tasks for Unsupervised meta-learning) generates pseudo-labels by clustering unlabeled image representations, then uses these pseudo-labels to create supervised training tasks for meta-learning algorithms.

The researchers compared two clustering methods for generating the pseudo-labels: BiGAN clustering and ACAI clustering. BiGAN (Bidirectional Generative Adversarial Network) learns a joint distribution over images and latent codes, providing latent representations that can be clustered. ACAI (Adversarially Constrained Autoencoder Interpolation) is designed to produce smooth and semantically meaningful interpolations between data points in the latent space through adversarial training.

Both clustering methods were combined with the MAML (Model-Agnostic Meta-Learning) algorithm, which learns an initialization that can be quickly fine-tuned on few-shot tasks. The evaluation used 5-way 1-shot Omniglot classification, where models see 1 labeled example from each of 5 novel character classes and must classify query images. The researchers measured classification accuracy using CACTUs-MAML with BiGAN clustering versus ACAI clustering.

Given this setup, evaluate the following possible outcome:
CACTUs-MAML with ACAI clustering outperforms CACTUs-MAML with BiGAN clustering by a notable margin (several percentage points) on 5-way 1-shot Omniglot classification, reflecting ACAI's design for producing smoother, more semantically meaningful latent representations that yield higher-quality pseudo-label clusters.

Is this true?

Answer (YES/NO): YES